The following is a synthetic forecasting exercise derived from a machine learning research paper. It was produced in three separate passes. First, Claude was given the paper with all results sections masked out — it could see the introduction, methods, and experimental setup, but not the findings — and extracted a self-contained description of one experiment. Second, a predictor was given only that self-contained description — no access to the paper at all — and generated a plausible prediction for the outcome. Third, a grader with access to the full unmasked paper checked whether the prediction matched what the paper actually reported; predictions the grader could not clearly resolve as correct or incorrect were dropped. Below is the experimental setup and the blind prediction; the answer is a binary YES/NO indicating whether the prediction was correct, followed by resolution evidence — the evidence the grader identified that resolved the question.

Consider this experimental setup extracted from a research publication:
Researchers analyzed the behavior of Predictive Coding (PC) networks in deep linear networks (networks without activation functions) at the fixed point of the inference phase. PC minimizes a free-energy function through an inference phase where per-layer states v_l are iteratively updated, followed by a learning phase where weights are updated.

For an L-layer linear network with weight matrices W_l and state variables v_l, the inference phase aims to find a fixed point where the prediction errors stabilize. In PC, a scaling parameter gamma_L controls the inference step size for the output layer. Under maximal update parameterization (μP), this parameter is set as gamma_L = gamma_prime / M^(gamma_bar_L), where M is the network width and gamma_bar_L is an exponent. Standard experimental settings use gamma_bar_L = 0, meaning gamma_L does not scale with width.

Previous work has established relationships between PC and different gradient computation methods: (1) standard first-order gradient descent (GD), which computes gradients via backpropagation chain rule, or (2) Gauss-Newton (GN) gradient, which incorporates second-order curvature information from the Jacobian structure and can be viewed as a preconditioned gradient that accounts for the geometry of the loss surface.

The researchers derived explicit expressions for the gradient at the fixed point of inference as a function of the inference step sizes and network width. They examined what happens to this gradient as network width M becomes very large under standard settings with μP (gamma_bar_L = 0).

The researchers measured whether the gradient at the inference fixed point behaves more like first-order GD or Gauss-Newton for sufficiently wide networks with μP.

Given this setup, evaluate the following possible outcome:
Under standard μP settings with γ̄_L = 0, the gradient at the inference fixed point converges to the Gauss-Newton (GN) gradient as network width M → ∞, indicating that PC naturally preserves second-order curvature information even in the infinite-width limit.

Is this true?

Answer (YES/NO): NO